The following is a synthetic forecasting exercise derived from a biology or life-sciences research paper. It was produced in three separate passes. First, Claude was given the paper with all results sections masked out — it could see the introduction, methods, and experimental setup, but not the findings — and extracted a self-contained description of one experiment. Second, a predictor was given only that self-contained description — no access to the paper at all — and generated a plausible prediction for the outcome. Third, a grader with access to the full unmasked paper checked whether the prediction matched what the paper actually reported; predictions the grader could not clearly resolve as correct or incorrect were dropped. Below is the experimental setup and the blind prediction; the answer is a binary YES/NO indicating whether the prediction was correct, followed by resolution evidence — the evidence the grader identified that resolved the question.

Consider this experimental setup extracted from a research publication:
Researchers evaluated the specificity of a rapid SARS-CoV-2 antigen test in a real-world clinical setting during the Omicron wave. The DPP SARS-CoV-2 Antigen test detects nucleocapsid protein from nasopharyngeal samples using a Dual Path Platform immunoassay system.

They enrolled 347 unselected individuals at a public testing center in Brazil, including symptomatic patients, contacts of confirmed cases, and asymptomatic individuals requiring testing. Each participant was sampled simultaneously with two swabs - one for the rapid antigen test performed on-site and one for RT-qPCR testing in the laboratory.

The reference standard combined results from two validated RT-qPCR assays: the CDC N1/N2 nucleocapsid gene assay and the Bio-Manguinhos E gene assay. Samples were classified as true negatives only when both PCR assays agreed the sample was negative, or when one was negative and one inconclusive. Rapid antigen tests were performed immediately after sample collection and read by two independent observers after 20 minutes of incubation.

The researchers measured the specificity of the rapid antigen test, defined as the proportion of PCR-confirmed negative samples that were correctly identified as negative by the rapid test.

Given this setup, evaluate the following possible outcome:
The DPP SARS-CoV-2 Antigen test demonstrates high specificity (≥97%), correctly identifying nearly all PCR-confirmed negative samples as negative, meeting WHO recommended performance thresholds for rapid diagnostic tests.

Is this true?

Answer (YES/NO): YES